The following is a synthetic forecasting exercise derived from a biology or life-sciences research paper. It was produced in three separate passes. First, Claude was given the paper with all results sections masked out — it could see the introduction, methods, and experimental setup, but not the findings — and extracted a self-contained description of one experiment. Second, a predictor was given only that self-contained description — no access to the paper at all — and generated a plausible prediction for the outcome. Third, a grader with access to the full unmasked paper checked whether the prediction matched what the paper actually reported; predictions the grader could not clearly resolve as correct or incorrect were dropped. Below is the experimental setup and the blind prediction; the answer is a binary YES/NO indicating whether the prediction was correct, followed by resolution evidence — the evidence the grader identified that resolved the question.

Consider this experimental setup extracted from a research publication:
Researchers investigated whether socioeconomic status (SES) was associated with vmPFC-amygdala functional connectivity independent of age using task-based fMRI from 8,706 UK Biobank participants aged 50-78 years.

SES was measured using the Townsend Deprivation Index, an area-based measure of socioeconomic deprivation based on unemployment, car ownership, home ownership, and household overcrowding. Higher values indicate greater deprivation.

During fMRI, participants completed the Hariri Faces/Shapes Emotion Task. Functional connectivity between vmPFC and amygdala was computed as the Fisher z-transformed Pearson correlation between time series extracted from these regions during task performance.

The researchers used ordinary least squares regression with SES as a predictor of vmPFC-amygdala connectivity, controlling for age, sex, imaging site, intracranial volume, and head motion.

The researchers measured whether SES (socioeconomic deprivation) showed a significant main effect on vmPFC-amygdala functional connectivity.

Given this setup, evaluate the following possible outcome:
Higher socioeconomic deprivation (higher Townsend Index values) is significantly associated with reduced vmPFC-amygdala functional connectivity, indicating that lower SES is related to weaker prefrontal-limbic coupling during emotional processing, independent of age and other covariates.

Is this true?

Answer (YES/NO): NO